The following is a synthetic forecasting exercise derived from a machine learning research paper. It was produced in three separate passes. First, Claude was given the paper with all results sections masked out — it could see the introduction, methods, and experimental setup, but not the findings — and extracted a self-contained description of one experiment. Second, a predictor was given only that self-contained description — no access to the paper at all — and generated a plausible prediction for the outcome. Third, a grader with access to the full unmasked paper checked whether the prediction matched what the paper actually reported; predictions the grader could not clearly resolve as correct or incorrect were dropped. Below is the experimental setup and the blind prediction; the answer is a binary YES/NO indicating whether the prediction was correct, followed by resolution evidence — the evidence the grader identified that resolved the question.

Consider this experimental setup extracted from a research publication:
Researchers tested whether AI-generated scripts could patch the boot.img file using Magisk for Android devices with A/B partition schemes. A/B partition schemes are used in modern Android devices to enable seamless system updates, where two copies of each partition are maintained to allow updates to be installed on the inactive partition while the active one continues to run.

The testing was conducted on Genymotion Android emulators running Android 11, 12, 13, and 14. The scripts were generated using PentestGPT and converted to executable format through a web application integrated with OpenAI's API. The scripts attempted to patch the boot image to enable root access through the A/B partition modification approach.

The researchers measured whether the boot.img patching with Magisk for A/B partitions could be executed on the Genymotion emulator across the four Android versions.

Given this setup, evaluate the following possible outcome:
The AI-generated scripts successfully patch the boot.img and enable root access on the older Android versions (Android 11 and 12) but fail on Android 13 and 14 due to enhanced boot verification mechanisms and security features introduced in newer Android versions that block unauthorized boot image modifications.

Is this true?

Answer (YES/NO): NO